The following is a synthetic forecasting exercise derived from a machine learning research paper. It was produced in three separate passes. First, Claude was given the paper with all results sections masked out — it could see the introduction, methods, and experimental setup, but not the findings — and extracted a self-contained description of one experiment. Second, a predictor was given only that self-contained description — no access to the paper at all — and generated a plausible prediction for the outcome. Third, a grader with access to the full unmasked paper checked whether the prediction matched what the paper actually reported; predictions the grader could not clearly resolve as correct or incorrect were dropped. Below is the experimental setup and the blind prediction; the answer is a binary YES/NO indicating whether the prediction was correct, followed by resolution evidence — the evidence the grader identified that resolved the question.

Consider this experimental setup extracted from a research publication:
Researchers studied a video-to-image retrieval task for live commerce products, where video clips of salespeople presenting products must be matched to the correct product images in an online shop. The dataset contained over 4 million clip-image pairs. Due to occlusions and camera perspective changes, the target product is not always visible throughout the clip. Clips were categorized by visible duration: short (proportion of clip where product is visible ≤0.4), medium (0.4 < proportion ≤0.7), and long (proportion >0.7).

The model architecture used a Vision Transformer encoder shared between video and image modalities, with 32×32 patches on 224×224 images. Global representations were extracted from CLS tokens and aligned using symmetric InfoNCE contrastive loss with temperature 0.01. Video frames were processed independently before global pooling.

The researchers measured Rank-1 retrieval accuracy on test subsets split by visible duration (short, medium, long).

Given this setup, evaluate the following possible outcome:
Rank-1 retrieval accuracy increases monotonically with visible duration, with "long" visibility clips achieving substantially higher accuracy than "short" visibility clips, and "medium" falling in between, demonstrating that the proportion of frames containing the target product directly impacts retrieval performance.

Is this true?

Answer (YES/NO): YES